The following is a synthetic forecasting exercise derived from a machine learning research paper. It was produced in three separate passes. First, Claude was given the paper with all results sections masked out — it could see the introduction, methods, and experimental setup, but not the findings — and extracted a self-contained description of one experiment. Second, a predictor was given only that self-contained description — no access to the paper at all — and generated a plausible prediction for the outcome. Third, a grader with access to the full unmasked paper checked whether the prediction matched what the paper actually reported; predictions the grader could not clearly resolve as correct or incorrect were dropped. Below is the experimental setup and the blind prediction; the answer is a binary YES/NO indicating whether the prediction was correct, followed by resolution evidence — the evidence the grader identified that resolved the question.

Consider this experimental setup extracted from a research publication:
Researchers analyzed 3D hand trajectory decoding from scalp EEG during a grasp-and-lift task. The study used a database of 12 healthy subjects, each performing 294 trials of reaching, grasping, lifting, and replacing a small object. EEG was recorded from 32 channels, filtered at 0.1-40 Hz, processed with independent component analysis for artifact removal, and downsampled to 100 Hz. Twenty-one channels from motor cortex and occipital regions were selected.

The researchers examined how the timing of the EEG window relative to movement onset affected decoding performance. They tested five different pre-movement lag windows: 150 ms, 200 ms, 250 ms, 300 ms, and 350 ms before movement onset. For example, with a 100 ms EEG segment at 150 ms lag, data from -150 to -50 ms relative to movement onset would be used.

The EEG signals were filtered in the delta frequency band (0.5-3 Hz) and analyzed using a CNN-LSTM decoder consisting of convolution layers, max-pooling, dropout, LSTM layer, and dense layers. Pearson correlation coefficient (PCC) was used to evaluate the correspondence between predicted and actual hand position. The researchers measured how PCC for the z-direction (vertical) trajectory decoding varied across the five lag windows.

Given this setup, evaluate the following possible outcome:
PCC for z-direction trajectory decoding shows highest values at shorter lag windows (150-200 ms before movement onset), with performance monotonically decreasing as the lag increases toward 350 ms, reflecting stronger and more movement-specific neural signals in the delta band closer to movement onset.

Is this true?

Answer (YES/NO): NO